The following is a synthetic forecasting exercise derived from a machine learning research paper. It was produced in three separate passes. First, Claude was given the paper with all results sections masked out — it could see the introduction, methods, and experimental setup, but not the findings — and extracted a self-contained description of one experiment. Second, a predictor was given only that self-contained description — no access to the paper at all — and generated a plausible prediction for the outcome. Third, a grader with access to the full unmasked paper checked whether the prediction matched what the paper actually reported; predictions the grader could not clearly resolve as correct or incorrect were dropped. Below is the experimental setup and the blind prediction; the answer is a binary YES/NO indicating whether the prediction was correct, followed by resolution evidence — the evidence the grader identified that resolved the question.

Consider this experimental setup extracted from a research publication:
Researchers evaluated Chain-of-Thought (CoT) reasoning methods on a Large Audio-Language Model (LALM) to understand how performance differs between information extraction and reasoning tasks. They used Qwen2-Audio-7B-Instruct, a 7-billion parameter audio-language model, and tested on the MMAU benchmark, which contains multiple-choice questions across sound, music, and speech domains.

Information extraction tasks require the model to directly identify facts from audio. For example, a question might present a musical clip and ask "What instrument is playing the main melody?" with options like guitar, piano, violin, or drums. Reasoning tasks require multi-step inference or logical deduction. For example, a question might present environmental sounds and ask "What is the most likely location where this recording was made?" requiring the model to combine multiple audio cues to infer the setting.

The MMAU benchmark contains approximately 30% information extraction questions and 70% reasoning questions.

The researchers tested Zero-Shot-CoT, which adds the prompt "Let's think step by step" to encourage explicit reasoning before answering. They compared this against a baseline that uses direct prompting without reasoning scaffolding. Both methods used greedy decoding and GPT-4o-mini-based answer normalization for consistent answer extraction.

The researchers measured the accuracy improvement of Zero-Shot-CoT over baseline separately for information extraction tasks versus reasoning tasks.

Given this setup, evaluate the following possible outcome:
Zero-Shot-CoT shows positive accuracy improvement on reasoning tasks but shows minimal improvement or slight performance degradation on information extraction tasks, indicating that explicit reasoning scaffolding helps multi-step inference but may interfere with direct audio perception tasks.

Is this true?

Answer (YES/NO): NO